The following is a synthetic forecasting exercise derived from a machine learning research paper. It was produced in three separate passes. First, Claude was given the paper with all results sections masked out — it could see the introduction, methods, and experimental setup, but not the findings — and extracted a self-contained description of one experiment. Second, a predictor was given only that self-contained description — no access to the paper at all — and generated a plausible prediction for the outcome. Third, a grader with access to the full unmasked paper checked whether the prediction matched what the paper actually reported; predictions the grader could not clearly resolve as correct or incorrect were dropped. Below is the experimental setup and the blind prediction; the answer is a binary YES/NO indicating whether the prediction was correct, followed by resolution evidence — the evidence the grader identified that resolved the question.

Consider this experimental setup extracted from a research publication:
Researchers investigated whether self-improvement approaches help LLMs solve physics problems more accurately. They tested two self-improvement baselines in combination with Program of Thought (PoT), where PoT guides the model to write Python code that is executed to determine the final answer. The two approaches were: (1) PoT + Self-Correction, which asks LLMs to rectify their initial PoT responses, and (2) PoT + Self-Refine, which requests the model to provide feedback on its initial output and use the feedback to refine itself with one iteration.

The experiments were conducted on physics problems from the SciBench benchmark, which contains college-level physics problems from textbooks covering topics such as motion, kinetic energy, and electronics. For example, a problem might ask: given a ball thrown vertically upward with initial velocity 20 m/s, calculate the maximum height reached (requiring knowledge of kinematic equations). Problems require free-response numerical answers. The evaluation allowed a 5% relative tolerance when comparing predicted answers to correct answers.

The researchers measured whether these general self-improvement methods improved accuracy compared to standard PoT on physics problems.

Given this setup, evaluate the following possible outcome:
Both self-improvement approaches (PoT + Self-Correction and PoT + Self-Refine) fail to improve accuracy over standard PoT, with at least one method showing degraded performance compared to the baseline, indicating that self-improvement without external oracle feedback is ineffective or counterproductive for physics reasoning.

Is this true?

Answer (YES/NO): NO